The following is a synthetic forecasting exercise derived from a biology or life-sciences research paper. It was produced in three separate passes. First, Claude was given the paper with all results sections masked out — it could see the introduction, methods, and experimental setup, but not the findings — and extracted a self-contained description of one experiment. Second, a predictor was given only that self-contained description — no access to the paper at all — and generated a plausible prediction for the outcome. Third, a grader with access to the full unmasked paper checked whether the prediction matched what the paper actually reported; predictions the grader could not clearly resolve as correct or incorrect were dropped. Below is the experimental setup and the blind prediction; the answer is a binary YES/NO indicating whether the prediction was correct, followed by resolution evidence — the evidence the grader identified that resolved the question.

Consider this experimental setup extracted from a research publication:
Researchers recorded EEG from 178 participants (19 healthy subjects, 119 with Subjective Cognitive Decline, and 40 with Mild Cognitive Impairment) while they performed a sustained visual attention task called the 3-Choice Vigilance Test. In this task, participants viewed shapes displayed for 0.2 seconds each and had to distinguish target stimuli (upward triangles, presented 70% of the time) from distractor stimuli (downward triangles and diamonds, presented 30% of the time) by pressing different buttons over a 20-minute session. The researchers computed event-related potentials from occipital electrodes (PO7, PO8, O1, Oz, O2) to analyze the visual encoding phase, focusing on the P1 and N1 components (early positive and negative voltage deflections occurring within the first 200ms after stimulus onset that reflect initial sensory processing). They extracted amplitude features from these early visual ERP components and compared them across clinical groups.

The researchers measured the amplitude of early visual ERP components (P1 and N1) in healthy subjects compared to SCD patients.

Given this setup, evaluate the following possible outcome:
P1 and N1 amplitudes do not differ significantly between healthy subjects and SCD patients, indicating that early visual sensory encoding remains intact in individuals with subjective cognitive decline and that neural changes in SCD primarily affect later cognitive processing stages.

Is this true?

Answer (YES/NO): NO